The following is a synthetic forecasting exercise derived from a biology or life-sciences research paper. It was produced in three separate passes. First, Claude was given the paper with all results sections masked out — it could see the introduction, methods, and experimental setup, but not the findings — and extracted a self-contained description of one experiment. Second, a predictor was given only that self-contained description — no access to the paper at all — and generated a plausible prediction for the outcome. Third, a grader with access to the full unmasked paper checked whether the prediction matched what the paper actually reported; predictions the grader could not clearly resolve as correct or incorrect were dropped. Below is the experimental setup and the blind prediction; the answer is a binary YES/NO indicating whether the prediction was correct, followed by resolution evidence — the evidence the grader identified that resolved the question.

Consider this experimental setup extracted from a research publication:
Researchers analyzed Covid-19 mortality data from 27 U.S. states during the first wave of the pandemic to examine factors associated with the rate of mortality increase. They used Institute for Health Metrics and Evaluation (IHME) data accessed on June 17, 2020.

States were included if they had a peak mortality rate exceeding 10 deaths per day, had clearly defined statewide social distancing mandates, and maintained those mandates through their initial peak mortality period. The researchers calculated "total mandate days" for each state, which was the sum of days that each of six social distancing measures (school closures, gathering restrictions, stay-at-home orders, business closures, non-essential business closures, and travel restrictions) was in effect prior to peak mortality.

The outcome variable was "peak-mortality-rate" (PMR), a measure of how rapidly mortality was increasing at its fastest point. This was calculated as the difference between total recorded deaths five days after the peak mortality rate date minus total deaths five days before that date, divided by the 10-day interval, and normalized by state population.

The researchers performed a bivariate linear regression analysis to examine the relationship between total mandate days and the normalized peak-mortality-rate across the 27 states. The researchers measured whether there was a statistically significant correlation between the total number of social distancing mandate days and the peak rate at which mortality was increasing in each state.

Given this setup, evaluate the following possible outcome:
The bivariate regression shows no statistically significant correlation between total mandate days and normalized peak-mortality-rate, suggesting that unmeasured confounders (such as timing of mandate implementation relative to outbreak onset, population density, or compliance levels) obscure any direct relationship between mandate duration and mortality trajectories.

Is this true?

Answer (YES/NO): YES